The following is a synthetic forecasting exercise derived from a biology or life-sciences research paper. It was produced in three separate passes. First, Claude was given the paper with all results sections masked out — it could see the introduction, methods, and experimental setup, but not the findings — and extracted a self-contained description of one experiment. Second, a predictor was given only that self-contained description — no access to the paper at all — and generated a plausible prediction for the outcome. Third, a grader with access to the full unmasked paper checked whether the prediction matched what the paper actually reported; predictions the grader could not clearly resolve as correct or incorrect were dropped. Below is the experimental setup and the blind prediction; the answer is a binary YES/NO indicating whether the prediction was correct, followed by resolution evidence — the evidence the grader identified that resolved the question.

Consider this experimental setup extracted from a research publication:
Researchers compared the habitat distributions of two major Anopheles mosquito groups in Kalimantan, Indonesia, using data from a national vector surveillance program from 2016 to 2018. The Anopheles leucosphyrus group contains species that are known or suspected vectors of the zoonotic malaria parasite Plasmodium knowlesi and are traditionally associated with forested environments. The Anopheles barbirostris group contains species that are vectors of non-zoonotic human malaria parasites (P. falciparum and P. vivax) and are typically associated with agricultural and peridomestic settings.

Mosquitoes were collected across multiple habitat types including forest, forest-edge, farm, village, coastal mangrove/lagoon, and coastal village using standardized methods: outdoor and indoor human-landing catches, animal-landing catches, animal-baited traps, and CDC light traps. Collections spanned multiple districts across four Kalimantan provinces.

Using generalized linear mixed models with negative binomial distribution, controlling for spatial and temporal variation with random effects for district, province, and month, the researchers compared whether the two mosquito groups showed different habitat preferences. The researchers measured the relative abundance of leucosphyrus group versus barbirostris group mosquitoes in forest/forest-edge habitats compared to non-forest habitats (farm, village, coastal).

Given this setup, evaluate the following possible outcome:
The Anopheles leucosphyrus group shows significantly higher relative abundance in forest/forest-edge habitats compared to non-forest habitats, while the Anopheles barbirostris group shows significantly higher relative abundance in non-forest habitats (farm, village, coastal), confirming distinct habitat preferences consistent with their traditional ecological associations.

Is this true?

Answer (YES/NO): NO